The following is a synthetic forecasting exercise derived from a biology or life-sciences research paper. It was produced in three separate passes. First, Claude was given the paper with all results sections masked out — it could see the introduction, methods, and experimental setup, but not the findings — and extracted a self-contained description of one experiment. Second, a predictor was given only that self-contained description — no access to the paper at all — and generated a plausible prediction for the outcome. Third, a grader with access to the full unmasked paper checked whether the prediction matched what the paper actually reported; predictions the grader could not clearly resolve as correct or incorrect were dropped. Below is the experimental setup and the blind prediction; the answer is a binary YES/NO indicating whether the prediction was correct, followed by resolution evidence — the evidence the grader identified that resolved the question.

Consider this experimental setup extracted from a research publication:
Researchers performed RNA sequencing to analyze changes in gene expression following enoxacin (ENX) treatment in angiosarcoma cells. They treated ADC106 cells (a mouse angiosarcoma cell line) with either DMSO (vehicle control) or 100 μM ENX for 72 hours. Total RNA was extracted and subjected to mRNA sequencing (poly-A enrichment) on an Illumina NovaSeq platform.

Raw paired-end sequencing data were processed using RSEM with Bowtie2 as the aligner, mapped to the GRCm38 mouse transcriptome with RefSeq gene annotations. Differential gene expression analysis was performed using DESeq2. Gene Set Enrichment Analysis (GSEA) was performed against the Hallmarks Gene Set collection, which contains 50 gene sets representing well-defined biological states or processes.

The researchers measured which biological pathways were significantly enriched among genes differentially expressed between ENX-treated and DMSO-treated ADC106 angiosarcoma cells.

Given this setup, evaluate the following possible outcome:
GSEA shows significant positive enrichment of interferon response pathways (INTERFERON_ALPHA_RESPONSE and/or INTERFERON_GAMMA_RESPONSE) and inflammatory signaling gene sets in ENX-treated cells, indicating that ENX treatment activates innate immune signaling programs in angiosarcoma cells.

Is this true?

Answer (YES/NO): NO